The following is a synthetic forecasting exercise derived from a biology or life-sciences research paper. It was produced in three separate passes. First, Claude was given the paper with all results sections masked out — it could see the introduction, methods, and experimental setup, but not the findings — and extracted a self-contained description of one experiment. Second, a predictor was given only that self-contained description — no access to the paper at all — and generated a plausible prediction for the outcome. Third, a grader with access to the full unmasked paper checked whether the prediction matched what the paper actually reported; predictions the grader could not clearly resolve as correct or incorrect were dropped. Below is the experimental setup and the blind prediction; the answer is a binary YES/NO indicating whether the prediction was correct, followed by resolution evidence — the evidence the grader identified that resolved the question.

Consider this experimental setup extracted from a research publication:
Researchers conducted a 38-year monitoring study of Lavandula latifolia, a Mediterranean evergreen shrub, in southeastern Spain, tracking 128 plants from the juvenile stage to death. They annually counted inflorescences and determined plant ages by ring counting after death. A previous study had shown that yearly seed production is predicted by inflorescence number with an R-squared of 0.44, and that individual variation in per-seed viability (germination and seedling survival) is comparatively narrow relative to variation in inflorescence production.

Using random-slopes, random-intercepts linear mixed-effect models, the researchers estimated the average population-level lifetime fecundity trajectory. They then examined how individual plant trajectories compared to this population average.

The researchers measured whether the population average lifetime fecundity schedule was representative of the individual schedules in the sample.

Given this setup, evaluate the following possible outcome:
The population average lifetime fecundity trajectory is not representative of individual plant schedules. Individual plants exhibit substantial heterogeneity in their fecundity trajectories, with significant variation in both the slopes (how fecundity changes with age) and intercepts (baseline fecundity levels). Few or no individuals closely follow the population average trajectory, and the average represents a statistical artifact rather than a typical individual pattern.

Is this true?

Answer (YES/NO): YES